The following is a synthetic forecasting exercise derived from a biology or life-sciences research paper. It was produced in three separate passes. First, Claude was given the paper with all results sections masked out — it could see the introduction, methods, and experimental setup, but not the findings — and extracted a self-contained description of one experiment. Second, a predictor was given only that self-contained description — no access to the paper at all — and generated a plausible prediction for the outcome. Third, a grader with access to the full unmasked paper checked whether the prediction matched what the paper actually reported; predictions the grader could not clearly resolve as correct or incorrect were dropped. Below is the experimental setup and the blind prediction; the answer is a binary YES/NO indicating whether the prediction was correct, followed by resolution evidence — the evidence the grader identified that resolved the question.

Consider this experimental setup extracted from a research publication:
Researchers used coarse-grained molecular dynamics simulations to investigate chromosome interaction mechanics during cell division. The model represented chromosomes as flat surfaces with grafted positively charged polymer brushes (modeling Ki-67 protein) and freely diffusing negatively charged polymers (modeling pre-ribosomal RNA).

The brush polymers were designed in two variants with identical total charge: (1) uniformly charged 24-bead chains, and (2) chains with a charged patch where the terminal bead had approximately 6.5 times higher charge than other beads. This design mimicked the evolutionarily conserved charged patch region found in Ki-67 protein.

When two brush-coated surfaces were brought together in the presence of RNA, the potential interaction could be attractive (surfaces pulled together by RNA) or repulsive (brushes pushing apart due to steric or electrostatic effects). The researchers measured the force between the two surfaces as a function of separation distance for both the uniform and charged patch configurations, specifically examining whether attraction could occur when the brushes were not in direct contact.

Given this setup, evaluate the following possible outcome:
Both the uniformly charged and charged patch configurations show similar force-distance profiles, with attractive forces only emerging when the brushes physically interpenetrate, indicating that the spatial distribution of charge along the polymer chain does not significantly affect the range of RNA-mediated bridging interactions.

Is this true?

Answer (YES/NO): NO